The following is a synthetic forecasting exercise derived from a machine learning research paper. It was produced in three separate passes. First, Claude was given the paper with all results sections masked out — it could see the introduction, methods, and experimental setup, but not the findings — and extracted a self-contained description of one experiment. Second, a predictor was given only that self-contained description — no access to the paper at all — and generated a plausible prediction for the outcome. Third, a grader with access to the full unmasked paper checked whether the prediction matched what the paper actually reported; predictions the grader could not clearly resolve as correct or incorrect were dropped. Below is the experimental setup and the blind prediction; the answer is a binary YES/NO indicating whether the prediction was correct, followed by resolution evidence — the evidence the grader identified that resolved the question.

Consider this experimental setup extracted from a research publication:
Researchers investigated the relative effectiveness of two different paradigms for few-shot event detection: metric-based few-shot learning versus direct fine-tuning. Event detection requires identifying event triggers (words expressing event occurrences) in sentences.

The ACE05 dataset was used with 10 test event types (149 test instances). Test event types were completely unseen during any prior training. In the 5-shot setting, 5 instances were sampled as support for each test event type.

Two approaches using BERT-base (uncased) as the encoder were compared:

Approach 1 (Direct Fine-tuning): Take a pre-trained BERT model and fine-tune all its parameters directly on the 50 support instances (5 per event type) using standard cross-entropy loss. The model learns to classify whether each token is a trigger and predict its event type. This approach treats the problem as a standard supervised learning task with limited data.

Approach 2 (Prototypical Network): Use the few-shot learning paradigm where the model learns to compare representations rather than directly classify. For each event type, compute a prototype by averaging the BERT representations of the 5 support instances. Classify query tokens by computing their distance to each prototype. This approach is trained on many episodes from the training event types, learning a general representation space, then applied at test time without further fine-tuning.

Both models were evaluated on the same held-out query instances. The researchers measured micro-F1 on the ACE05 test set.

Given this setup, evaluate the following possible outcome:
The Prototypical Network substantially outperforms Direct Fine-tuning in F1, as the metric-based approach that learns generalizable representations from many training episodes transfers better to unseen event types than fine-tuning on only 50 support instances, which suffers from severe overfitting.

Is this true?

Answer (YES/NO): YES